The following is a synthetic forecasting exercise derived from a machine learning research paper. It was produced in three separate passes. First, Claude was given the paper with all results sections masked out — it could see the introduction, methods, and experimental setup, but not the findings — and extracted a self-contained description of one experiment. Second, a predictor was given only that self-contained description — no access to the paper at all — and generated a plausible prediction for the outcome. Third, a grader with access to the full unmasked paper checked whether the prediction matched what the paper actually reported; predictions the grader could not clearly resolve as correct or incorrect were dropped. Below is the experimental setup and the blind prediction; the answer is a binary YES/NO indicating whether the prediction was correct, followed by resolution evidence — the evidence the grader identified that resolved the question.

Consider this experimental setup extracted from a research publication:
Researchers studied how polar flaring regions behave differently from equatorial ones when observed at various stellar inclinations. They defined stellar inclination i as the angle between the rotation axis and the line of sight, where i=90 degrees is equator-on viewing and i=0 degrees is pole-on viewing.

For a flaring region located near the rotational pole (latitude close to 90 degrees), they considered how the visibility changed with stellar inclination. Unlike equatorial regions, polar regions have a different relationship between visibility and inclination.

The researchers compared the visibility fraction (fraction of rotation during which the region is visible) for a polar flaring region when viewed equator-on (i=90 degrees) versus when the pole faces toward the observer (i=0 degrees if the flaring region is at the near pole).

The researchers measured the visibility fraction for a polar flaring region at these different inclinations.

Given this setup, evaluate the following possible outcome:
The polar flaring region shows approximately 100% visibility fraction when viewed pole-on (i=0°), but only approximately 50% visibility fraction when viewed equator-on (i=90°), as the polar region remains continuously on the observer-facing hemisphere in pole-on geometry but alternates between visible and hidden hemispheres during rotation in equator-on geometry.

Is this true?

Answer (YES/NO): NO